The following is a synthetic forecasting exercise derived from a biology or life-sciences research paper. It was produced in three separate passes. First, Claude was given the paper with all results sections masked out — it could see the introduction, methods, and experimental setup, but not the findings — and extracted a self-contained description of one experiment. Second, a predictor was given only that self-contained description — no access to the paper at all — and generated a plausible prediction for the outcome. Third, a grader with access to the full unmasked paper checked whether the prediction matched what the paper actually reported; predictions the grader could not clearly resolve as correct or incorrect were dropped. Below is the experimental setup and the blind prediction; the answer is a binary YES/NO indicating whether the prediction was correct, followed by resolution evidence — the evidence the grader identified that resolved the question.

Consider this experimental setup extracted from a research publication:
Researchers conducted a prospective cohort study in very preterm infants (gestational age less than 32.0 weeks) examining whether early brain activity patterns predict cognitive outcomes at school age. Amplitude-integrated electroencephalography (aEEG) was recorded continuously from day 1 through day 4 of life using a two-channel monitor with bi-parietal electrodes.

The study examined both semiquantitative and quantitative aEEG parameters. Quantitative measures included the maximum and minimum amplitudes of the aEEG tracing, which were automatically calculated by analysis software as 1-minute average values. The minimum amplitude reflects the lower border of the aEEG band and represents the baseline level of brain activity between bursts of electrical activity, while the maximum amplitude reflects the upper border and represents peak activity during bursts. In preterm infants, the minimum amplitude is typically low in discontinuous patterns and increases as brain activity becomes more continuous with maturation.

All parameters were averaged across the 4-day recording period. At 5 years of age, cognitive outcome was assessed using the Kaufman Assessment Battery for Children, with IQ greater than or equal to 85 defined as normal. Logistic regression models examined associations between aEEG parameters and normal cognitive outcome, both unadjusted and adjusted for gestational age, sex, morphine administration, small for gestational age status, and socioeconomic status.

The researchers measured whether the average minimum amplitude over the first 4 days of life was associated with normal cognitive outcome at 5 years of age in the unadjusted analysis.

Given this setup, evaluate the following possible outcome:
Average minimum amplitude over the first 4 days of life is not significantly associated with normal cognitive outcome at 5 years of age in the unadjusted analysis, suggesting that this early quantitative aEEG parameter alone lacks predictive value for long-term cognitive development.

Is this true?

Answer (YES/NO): NO